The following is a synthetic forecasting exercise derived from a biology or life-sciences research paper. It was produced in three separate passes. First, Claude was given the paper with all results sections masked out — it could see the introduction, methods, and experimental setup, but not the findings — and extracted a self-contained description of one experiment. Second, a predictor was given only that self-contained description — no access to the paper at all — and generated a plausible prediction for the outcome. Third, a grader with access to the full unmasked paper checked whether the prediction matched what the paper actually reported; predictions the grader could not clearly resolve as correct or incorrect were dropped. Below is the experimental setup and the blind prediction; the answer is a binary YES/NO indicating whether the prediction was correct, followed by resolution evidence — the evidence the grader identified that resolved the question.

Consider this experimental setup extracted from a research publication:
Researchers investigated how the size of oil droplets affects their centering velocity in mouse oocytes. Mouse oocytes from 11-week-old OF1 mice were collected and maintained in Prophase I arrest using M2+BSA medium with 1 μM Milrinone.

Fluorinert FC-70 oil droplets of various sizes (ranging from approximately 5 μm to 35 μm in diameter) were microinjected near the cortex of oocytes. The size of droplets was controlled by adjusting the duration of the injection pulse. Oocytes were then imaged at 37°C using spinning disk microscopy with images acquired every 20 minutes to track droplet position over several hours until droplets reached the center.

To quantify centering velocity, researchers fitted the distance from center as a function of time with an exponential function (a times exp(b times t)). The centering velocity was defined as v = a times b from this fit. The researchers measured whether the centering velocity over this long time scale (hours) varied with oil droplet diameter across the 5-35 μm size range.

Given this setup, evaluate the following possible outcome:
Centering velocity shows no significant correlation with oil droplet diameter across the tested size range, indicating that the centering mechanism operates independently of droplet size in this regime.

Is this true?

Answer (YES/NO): YES